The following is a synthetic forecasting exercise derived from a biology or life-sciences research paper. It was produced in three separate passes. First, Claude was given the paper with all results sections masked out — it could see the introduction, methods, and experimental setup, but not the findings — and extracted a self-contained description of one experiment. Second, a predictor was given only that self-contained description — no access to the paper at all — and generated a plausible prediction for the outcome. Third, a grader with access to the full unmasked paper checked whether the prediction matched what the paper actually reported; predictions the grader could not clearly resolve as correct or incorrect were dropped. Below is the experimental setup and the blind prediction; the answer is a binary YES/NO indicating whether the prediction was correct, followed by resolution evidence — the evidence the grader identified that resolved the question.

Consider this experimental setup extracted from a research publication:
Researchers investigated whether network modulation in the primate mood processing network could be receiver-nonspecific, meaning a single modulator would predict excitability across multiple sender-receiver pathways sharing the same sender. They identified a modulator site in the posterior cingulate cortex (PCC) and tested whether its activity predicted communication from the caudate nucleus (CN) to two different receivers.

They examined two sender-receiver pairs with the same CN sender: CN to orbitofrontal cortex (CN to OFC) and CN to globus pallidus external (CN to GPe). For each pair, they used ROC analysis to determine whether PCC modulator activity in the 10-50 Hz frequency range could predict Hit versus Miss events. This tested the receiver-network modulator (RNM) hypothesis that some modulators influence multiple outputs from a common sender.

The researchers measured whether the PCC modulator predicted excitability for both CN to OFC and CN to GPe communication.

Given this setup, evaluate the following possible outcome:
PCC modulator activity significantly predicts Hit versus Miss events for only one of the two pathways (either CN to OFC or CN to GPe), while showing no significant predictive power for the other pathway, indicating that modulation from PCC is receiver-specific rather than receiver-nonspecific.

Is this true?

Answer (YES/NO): NO